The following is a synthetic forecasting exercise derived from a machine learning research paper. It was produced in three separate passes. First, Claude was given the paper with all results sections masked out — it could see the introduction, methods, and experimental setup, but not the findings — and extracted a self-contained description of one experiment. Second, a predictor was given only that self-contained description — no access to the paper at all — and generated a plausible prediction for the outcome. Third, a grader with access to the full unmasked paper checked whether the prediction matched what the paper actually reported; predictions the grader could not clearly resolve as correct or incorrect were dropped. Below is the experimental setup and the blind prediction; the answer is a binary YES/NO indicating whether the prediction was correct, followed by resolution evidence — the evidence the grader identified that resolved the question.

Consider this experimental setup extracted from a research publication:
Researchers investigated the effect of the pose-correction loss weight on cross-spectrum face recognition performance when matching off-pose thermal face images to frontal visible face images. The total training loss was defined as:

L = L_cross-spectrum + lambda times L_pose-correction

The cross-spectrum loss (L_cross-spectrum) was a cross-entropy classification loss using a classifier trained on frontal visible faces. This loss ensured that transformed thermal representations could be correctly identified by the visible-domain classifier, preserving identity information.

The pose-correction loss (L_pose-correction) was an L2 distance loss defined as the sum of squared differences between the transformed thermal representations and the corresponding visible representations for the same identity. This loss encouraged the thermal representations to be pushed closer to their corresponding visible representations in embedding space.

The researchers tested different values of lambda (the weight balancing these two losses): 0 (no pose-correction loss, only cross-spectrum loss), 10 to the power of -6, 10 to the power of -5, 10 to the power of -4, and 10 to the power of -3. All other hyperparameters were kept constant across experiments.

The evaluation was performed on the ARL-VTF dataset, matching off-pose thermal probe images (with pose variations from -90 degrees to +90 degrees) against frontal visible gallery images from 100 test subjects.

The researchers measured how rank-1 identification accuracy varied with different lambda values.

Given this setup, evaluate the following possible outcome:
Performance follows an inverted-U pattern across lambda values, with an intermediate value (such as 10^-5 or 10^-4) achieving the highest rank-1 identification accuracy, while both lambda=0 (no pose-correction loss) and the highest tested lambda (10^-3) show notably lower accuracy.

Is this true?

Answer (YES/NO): YES